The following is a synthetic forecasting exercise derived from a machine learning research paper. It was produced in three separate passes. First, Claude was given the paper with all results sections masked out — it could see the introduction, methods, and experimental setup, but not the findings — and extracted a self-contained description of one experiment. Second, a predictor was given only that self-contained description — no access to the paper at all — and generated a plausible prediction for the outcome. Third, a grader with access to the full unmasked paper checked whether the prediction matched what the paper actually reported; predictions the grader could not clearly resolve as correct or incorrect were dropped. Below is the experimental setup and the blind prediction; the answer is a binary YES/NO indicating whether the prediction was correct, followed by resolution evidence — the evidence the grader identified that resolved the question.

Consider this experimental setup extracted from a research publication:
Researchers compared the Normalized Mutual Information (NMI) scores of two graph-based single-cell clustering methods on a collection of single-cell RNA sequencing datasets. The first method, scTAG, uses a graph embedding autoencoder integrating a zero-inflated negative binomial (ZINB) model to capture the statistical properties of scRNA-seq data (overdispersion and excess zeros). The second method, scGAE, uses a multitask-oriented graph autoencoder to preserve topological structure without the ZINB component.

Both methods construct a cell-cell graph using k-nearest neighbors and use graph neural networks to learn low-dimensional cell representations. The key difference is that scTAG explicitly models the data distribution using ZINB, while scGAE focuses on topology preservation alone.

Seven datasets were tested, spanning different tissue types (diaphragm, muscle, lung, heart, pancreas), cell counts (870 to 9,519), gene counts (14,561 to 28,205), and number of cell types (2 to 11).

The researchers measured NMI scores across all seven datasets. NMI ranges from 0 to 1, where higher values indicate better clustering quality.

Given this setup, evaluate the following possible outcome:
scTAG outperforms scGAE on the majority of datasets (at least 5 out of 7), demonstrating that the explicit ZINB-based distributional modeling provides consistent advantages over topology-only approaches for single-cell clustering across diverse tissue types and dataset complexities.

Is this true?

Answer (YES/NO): YES